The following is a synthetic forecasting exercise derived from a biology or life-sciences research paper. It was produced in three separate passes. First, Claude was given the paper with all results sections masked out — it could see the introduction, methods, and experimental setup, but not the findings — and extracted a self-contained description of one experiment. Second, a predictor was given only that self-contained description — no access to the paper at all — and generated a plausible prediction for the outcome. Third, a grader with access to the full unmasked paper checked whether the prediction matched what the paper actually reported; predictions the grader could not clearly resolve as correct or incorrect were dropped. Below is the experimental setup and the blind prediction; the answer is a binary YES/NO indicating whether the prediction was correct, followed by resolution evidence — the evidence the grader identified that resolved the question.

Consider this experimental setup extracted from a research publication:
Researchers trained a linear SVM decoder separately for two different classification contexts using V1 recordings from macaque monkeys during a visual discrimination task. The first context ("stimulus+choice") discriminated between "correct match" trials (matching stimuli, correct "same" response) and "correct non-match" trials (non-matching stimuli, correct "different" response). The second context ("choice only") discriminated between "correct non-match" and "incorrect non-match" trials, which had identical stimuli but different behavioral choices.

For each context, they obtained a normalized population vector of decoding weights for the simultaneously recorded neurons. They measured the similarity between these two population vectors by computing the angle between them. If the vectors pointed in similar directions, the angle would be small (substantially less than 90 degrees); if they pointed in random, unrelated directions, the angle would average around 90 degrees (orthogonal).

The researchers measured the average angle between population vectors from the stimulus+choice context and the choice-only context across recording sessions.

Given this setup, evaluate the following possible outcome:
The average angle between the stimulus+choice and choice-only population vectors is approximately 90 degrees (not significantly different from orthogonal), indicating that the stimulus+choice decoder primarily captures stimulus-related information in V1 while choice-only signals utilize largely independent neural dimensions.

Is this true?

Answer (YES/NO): NO